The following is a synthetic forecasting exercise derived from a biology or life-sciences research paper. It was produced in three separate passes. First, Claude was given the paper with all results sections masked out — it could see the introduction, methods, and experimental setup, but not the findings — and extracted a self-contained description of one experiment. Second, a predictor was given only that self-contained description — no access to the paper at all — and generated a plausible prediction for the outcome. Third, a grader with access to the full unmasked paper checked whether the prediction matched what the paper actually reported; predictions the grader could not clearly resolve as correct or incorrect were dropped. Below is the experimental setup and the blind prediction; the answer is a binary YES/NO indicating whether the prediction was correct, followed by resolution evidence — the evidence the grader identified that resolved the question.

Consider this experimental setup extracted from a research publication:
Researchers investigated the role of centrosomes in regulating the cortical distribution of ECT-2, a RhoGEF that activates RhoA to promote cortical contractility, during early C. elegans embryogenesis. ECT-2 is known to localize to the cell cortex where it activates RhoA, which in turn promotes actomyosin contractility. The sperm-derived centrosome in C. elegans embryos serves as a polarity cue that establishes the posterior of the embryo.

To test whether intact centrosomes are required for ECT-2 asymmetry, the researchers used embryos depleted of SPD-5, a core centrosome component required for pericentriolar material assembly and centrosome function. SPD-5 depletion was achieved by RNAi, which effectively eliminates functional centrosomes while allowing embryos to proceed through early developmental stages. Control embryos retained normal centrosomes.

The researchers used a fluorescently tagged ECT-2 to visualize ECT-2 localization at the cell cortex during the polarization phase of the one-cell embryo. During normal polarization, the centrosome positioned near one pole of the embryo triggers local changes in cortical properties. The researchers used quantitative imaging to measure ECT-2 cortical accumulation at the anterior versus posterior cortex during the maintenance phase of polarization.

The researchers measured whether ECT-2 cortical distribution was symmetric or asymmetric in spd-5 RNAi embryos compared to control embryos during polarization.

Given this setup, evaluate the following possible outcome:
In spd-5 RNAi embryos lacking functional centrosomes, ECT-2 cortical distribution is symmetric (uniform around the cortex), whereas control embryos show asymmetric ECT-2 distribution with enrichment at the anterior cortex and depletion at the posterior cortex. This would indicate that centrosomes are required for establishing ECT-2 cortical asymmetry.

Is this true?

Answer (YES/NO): NO